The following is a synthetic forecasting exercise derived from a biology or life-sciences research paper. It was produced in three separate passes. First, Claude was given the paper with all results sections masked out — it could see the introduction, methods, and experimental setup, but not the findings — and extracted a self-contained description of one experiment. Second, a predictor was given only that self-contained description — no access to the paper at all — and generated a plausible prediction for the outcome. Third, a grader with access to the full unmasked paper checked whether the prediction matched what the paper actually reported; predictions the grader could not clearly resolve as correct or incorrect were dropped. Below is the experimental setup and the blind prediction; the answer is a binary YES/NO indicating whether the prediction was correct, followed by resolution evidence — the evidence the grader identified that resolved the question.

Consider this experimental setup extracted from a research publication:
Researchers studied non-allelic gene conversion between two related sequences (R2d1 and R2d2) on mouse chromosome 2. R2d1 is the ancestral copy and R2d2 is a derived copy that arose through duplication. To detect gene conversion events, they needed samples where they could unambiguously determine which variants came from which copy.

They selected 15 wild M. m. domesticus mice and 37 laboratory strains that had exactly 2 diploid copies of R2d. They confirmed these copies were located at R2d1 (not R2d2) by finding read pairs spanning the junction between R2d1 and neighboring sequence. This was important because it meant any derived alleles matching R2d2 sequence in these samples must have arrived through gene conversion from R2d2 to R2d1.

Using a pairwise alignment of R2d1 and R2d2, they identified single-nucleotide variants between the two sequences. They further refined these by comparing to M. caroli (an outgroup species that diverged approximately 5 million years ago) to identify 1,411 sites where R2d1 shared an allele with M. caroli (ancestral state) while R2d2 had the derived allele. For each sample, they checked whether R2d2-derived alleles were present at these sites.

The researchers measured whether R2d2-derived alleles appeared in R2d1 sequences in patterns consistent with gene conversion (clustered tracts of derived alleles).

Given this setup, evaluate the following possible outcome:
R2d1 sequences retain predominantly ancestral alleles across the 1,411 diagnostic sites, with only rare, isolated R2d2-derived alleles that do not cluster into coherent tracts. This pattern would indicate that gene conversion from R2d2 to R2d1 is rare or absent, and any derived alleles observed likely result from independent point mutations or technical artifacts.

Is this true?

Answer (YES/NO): NO